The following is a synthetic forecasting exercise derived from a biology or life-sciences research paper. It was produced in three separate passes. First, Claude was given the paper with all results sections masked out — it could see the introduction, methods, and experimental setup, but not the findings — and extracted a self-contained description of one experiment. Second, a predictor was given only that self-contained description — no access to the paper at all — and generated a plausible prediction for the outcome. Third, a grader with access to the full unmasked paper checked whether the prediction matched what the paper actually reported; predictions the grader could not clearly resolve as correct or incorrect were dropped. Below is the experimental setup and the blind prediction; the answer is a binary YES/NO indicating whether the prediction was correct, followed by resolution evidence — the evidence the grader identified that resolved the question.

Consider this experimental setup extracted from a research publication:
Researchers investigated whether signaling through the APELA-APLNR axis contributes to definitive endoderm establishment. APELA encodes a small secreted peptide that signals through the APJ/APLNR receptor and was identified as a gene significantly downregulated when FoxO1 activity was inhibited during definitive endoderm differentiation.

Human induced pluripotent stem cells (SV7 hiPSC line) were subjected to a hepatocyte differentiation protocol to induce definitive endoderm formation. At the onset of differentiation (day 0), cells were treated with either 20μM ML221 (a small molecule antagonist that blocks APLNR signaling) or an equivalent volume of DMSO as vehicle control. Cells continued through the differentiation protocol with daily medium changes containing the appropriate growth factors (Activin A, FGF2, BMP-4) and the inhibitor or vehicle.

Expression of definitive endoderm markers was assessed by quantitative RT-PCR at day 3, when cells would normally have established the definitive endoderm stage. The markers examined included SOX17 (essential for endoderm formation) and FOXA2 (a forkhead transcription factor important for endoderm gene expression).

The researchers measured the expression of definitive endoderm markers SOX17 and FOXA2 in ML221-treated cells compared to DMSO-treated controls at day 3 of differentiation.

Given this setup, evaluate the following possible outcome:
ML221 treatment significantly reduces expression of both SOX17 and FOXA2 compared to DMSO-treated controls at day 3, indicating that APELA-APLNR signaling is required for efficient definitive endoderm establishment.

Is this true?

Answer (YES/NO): NO